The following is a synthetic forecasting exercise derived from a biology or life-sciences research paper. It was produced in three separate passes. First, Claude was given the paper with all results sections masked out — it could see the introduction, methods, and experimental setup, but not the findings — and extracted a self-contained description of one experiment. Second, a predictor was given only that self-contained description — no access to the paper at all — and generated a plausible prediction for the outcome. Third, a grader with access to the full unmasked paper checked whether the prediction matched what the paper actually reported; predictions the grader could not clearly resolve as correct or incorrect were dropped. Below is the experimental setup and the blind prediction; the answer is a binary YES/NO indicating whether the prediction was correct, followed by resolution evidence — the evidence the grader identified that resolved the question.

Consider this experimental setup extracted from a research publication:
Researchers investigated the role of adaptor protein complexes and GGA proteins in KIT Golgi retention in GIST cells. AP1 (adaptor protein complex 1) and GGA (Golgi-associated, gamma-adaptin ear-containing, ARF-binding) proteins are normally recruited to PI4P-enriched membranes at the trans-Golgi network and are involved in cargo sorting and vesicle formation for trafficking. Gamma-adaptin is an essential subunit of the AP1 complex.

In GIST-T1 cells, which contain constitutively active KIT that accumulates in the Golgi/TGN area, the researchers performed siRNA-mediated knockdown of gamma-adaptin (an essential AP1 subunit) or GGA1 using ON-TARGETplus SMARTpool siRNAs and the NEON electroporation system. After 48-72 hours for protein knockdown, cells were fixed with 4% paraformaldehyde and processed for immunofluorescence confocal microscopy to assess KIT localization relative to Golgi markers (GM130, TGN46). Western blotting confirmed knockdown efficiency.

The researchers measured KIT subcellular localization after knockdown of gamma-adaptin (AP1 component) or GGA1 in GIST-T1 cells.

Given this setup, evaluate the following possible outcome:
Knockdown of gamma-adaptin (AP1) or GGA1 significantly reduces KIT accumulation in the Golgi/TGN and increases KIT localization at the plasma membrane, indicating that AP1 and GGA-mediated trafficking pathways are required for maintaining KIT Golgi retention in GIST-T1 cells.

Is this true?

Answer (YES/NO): NO